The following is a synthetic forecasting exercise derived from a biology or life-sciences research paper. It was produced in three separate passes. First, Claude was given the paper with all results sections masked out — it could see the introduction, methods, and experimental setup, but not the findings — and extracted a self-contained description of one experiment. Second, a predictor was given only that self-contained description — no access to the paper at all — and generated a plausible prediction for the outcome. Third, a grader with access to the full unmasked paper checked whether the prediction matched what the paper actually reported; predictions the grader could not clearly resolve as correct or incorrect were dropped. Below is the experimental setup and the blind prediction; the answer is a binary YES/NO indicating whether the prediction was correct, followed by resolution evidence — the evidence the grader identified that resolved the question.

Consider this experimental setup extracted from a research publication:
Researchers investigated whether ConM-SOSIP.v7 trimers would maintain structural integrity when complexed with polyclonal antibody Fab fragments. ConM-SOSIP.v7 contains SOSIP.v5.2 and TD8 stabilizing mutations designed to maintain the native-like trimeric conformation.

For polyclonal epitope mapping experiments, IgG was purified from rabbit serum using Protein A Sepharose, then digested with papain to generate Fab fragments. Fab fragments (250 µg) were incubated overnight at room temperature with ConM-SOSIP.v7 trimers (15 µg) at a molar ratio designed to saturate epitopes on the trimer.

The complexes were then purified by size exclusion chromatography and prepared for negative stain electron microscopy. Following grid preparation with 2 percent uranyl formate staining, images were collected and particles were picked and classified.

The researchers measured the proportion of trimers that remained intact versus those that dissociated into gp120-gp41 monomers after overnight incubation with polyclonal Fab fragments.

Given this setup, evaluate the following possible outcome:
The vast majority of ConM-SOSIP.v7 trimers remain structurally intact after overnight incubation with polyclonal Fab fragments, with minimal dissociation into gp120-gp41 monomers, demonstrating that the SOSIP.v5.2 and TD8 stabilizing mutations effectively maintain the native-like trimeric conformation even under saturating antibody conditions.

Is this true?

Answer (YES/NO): NO